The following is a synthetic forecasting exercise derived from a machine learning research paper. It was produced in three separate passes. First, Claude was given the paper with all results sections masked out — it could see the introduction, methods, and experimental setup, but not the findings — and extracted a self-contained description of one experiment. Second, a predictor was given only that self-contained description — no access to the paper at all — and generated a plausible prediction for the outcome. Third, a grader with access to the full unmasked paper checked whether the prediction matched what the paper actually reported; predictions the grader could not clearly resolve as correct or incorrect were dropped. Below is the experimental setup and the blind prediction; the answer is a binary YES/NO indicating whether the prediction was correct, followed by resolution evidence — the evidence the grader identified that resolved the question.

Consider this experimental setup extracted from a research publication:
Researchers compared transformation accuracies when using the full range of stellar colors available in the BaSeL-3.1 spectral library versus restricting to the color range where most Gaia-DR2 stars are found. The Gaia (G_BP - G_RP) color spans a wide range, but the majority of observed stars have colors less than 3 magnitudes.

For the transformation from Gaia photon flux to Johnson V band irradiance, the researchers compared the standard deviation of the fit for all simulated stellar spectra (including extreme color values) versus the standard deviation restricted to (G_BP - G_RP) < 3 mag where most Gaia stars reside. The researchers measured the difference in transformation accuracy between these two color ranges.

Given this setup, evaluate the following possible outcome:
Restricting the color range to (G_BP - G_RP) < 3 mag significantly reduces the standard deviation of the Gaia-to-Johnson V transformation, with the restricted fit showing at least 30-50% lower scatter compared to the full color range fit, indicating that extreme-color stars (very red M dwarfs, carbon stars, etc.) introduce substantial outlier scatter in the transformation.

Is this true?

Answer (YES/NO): YES